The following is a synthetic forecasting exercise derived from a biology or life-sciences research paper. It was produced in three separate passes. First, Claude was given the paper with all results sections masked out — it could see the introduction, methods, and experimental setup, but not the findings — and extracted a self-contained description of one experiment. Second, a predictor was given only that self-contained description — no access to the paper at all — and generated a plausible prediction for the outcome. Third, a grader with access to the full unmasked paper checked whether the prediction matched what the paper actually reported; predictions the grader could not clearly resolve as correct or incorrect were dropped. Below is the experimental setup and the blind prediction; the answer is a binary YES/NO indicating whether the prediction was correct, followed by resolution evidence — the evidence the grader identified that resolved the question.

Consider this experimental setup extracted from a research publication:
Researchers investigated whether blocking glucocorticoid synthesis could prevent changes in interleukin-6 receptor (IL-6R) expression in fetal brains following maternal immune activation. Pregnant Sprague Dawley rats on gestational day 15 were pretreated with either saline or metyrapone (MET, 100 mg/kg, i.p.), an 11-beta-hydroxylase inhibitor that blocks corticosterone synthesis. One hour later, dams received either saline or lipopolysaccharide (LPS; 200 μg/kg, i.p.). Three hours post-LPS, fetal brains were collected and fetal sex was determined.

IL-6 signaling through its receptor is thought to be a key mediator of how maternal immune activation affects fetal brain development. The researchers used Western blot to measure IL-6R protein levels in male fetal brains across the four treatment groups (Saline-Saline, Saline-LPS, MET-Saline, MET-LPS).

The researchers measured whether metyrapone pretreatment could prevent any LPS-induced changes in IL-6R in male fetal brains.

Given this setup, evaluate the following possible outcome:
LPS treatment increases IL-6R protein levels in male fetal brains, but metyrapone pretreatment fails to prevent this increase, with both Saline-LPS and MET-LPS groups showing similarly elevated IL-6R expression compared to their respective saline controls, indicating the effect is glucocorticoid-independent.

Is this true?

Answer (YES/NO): YES